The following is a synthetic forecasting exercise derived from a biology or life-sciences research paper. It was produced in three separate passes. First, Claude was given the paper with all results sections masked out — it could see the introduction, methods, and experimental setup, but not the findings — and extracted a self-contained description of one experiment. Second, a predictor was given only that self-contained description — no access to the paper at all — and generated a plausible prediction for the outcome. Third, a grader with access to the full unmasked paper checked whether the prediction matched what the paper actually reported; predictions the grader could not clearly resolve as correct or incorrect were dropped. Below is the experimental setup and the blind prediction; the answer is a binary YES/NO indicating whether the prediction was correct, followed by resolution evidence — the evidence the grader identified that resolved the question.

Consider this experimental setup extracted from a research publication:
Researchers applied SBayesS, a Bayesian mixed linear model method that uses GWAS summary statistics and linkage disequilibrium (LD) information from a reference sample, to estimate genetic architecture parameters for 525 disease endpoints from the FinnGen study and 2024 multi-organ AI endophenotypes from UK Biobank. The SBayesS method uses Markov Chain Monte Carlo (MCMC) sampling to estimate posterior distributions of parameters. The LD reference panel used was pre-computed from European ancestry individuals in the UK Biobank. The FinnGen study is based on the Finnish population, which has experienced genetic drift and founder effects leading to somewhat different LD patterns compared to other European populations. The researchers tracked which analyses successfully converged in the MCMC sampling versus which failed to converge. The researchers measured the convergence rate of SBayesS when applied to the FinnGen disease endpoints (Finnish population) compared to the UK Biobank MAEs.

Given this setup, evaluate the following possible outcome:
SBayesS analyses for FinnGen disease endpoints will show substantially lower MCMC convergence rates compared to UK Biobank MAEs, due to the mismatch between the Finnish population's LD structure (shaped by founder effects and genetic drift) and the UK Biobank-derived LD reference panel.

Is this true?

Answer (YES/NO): NO